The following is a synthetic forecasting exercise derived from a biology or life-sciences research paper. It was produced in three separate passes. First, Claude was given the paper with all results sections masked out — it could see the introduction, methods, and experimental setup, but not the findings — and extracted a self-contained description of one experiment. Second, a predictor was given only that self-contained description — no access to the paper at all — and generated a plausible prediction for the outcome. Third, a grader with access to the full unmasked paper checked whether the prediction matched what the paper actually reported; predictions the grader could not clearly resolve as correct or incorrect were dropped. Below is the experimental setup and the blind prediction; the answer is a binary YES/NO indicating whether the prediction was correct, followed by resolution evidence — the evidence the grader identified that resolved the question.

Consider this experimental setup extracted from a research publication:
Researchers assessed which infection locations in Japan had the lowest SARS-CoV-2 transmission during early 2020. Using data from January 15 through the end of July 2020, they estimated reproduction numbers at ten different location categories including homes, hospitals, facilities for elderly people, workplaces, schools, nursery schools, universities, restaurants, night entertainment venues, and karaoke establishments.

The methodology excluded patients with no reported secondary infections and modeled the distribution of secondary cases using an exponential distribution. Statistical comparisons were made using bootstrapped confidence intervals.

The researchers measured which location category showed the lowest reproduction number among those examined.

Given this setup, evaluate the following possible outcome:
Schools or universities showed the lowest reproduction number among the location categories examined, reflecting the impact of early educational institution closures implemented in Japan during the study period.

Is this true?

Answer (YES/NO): NO